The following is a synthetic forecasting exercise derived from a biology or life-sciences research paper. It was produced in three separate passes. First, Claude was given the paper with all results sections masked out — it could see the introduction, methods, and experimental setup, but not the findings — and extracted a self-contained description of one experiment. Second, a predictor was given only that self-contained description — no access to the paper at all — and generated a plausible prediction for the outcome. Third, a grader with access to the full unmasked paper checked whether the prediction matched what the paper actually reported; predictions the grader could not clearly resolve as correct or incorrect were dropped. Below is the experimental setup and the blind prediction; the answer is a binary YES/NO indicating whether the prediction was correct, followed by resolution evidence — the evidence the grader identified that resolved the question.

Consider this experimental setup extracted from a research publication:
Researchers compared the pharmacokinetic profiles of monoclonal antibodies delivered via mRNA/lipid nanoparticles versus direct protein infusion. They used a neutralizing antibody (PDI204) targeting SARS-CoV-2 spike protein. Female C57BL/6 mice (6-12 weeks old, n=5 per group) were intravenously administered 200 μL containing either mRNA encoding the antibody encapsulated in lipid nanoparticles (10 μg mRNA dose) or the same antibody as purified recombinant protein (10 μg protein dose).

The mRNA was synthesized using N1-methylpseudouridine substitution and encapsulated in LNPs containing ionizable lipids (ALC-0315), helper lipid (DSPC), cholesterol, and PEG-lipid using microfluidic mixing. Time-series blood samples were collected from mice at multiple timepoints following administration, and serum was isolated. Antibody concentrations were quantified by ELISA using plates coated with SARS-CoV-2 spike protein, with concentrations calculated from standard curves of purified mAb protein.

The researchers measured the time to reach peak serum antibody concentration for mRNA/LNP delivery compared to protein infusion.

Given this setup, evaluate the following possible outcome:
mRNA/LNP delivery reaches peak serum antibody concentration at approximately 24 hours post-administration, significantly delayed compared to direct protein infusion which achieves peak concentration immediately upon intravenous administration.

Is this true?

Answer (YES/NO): NO